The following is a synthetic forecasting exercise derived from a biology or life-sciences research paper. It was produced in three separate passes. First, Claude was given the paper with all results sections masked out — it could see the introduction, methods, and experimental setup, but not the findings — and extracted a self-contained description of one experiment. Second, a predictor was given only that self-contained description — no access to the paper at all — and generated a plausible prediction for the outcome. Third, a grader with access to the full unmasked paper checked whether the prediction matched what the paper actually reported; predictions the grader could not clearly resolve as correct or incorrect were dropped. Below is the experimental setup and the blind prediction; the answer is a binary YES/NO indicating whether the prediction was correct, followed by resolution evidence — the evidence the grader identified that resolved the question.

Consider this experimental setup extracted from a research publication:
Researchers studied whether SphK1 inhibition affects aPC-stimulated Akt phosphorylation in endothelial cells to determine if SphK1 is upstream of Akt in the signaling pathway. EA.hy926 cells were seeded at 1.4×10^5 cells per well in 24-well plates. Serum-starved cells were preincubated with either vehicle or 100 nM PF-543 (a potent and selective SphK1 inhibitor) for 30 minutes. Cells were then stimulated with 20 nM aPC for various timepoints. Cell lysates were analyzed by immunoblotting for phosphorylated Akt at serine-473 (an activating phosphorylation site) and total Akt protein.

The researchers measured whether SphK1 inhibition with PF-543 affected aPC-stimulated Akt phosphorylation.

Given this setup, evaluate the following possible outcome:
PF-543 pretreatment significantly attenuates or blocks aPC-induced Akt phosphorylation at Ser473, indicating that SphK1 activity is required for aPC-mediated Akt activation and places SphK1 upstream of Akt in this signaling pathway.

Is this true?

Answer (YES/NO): NO